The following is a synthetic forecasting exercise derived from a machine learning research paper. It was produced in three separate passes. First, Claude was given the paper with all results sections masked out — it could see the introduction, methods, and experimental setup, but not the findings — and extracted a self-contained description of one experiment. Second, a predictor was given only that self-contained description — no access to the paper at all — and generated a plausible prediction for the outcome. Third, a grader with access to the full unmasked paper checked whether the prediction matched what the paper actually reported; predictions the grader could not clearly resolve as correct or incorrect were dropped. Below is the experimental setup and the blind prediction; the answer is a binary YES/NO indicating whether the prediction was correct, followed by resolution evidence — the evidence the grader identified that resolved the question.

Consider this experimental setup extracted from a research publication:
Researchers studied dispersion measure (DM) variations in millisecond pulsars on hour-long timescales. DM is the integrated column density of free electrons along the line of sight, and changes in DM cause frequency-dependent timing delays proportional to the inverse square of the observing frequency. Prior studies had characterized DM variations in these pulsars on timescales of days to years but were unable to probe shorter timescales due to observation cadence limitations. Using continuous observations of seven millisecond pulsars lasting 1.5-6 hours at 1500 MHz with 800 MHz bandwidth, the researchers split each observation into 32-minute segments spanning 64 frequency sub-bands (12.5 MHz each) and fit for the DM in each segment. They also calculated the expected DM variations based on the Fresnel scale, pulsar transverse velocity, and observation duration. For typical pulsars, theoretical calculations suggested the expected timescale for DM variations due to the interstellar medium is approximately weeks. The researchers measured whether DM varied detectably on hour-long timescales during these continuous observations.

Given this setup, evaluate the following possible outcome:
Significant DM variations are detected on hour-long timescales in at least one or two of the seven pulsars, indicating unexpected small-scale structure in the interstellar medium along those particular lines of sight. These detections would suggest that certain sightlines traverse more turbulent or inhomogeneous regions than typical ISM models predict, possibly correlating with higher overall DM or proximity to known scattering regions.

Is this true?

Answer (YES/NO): NO